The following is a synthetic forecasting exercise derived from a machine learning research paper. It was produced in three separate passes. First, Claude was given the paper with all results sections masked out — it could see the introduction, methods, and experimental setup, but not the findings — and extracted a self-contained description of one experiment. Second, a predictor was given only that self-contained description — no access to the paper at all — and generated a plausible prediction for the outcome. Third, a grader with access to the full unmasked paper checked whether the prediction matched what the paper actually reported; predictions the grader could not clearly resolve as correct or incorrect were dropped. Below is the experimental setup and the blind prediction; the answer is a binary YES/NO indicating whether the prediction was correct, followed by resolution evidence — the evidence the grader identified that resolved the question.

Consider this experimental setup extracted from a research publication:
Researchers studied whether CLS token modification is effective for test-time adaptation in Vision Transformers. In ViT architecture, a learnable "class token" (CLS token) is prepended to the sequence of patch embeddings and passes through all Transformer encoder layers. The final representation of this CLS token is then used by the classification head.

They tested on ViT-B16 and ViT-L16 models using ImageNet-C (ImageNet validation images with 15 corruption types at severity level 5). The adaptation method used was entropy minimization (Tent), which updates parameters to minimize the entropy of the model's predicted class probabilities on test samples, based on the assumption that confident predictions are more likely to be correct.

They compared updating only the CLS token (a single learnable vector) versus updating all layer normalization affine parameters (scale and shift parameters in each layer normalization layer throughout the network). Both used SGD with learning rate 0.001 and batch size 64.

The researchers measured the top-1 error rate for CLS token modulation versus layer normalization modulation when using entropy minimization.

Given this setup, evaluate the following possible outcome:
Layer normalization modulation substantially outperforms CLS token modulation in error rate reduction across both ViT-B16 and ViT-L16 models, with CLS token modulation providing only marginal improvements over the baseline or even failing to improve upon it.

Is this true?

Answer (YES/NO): YES